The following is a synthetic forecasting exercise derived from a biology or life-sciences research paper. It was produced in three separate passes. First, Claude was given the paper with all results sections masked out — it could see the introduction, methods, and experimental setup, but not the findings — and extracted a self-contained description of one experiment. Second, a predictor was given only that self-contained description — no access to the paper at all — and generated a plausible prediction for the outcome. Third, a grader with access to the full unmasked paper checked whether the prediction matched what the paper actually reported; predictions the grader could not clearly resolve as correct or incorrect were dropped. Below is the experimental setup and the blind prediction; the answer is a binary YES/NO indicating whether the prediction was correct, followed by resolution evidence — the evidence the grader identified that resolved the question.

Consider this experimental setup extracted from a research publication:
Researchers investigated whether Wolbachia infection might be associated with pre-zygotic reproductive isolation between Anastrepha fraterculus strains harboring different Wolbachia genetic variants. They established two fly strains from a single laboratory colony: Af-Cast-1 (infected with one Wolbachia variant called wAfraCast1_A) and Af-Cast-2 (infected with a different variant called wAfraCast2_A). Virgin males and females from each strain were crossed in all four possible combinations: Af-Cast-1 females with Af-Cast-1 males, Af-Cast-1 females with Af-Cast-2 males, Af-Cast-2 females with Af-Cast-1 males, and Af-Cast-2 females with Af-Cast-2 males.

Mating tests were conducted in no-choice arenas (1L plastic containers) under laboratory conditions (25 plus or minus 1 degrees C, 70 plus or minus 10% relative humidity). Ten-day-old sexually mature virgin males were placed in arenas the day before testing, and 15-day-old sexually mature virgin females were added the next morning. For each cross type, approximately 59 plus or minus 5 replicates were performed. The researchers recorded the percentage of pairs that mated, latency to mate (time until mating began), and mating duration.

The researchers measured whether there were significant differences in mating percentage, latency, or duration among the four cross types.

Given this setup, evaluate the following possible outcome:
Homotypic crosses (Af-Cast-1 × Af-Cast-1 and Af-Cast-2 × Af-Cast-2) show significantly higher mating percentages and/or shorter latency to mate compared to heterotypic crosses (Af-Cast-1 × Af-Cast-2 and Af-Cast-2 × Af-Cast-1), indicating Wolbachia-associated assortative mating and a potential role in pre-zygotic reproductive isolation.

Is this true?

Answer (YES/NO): NO